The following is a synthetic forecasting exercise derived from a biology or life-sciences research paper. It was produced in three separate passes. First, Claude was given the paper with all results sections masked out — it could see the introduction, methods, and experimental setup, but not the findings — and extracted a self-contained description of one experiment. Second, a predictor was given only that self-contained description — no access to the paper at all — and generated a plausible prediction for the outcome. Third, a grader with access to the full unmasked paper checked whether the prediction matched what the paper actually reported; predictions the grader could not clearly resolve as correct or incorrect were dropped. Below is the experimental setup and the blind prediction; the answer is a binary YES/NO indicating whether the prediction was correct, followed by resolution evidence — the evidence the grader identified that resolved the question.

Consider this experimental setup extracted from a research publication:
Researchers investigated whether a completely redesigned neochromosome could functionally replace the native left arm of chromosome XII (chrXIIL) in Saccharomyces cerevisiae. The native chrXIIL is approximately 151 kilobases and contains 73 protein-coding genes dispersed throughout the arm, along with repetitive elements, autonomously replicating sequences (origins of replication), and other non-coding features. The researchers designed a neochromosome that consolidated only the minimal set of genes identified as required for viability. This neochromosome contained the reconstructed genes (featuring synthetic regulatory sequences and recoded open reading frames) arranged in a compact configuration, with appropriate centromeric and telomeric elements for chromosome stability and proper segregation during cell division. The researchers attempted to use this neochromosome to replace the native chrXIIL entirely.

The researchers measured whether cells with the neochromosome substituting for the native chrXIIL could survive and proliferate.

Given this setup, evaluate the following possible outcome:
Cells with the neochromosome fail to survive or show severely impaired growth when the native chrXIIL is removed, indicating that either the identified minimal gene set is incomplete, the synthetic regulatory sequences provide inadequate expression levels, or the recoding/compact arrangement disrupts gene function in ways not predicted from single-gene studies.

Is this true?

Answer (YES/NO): NO